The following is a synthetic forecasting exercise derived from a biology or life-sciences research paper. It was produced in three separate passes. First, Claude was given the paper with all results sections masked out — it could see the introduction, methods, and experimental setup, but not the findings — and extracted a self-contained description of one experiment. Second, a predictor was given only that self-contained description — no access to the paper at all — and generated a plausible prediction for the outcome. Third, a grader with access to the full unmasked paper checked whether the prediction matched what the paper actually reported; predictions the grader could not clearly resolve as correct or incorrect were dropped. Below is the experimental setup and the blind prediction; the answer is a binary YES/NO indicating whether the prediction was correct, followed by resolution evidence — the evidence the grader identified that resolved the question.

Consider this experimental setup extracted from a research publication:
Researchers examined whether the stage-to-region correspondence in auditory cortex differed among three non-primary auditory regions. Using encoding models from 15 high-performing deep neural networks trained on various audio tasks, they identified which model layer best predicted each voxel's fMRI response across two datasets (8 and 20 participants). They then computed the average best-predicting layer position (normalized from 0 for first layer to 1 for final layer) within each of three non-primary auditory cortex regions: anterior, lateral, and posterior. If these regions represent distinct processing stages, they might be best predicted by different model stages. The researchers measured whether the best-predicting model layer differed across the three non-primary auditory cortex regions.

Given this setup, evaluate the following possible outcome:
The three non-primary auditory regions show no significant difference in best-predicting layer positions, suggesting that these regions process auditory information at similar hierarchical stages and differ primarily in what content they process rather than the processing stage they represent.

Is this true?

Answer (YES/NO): YES